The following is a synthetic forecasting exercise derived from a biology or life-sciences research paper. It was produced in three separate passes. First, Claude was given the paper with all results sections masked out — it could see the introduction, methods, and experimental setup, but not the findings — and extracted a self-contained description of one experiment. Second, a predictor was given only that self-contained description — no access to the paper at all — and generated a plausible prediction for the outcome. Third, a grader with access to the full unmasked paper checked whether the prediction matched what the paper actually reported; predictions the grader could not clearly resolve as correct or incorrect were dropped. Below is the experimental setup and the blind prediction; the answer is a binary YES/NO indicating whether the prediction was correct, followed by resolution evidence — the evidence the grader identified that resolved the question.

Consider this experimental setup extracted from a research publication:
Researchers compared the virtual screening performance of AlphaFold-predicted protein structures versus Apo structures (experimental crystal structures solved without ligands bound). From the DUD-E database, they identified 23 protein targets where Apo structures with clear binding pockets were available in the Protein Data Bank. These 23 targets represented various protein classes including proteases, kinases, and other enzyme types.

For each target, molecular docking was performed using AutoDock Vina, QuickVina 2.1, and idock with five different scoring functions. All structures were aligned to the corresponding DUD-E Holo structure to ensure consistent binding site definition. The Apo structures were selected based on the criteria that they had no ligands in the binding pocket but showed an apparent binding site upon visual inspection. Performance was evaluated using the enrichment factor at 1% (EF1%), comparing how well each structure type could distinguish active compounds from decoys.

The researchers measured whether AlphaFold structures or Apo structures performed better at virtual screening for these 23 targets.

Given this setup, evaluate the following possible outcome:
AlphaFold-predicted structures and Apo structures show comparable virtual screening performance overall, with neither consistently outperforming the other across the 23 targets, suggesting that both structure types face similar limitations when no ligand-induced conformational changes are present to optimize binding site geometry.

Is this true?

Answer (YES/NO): NO